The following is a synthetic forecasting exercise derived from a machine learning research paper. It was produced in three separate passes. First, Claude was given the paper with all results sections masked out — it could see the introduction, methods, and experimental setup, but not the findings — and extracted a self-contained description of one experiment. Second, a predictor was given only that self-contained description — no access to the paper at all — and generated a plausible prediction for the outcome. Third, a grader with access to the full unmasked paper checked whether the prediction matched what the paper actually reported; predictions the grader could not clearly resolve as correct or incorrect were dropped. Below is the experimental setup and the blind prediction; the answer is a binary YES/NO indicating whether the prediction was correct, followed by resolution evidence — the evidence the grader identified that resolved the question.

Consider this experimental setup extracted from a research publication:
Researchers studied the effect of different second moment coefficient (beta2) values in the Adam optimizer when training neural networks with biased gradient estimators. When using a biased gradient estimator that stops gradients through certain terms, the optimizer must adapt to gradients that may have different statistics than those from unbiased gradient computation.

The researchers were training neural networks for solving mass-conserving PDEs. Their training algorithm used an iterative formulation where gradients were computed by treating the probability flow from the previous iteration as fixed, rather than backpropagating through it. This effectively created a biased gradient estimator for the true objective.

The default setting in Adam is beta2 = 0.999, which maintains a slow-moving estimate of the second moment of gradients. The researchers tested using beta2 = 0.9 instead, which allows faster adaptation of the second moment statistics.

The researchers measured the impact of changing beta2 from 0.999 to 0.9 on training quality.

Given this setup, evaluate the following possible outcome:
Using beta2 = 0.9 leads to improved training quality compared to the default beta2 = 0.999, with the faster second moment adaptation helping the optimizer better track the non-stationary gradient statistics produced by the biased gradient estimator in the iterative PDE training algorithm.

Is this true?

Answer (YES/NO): YES